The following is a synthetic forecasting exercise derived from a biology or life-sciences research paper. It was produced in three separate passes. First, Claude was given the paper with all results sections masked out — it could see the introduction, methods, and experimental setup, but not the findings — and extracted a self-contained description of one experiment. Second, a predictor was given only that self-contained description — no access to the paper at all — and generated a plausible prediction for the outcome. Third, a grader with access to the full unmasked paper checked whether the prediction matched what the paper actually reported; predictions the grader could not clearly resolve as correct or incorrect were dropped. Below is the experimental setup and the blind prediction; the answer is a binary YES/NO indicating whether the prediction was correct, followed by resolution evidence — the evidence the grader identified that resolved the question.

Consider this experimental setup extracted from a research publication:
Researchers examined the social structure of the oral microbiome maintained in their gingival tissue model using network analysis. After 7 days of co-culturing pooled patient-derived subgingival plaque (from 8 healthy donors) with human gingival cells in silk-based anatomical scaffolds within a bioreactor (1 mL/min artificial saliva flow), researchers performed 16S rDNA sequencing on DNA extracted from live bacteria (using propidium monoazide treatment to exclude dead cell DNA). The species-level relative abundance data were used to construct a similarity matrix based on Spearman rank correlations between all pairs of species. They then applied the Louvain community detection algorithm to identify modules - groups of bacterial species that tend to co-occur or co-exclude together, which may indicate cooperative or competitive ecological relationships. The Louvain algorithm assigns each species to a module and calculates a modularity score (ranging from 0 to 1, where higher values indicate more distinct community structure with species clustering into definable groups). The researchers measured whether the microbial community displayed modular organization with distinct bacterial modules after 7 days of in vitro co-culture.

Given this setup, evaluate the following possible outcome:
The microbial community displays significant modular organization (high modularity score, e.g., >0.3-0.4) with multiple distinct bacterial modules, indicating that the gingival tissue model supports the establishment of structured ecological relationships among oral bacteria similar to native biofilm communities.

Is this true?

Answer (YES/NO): YES